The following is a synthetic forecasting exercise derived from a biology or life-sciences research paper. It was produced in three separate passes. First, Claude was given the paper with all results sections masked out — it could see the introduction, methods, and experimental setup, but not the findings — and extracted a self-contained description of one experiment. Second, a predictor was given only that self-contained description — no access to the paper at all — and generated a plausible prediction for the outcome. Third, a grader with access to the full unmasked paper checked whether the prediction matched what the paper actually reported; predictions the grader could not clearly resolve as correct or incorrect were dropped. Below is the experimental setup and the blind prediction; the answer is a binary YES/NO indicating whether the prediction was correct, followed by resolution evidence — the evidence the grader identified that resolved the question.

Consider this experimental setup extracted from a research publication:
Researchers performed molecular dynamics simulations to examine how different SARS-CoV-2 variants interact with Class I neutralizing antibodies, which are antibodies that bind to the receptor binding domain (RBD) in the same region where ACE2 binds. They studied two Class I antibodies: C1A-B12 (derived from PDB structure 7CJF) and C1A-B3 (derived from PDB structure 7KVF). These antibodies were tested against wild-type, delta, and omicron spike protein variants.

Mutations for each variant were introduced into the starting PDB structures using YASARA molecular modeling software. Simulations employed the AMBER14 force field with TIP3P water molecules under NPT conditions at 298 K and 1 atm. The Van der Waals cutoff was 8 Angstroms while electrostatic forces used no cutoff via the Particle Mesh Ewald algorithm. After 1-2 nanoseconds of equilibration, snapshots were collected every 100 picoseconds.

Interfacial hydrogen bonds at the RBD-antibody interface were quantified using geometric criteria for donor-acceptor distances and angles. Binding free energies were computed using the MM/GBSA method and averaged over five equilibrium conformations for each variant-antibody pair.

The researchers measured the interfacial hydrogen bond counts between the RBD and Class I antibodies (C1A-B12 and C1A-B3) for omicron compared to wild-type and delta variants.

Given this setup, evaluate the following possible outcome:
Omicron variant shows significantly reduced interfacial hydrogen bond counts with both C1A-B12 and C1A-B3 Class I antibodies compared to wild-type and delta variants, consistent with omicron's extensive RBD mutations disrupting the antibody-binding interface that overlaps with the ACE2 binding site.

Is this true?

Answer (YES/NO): YES